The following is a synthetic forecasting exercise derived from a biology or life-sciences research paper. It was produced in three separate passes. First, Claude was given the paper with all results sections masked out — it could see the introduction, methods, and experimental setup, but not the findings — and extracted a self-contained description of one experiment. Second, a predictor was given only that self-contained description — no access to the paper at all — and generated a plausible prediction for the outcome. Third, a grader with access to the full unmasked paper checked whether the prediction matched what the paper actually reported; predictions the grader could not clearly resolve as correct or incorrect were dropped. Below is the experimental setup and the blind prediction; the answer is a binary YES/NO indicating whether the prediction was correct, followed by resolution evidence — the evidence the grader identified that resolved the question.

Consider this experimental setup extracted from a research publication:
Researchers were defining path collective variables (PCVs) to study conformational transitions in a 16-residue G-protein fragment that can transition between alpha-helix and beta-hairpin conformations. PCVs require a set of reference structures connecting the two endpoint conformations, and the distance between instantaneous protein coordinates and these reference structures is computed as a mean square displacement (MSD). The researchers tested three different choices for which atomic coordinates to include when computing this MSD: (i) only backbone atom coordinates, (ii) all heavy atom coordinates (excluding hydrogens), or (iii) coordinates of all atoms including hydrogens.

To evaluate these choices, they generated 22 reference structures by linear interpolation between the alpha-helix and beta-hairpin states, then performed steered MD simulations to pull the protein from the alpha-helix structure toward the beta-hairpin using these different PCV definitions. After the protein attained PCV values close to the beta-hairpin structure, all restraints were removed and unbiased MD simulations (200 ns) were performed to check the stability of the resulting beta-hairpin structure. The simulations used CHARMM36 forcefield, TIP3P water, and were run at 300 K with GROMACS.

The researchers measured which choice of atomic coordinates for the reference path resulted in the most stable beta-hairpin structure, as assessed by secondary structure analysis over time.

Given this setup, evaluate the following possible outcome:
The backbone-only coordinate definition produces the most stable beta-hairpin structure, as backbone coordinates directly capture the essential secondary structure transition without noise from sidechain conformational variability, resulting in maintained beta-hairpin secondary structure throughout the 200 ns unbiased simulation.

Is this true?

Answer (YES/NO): NO